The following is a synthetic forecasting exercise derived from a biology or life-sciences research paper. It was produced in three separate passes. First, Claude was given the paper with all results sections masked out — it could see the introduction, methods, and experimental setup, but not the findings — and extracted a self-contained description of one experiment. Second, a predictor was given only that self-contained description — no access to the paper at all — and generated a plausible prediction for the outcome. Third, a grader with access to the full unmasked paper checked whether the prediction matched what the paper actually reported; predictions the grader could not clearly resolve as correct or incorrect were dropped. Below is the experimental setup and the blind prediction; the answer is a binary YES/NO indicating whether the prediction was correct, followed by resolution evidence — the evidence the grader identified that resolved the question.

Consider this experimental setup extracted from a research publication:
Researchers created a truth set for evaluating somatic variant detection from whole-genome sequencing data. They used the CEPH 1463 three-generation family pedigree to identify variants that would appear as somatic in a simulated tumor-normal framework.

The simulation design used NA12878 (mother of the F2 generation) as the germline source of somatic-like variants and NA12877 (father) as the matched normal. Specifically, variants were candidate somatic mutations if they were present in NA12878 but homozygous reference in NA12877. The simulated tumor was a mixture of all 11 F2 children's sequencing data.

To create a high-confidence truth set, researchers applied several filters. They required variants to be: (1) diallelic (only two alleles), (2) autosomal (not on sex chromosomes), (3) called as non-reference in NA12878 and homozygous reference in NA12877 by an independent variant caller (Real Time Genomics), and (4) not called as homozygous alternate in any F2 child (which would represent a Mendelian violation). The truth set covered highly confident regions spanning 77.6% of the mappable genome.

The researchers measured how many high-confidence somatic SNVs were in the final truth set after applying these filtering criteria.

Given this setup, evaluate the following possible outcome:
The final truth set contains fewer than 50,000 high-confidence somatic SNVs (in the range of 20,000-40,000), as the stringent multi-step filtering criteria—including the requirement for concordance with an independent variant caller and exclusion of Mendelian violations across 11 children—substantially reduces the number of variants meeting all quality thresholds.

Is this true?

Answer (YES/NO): NO